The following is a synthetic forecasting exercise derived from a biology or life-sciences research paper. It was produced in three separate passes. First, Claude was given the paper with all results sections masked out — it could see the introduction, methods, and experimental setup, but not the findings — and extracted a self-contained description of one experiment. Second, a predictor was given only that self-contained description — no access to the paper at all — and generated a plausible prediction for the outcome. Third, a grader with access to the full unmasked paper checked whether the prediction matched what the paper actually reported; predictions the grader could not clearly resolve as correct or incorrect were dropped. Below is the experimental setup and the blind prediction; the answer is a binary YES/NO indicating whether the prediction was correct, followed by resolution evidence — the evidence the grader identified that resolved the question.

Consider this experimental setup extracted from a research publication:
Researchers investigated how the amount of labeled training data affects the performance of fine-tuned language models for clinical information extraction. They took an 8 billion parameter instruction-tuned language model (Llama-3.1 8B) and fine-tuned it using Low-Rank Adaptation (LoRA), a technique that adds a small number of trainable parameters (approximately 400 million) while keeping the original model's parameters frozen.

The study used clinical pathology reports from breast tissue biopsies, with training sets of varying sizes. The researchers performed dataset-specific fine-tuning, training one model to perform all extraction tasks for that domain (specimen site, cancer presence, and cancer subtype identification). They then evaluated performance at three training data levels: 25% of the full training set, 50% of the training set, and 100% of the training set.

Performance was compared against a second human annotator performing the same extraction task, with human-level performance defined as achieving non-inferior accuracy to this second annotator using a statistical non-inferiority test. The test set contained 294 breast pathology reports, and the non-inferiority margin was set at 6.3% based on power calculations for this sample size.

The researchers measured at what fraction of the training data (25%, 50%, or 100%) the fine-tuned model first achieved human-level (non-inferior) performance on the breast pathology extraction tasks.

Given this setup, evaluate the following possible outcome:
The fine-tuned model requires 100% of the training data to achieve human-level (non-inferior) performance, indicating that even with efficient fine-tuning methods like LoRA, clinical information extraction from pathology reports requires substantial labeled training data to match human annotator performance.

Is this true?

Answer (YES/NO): NO